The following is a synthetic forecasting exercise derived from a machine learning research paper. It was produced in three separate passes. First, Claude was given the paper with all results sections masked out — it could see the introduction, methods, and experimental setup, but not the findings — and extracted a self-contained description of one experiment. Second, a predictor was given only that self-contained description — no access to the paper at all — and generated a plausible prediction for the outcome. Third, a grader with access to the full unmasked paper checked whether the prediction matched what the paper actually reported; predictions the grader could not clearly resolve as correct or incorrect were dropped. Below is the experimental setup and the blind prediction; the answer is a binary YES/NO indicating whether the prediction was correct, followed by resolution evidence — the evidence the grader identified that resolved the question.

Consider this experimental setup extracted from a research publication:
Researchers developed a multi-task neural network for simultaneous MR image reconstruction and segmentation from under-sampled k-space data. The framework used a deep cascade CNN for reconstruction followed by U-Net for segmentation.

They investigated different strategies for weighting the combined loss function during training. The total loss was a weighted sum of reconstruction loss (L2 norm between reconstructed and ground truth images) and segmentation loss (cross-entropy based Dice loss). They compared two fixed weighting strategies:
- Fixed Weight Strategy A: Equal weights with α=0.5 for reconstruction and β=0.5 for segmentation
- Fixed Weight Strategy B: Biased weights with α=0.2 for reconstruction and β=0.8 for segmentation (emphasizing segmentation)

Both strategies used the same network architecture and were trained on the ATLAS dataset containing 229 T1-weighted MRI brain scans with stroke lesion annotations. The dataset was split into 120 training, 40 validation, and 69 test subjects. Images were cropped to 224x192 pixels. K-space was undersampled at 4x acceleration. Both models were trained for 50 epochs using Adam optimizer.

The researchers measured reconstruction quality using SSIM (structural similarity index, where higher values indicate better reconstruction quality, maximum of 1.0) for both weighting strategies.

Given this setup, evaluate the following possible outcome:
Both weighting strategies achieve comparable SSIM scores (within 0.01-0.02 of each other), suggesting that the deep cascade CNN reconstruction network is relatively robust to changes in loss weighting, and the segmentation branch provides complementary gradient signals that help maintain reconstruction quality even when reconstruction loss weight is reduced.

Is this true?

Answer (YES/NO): NO